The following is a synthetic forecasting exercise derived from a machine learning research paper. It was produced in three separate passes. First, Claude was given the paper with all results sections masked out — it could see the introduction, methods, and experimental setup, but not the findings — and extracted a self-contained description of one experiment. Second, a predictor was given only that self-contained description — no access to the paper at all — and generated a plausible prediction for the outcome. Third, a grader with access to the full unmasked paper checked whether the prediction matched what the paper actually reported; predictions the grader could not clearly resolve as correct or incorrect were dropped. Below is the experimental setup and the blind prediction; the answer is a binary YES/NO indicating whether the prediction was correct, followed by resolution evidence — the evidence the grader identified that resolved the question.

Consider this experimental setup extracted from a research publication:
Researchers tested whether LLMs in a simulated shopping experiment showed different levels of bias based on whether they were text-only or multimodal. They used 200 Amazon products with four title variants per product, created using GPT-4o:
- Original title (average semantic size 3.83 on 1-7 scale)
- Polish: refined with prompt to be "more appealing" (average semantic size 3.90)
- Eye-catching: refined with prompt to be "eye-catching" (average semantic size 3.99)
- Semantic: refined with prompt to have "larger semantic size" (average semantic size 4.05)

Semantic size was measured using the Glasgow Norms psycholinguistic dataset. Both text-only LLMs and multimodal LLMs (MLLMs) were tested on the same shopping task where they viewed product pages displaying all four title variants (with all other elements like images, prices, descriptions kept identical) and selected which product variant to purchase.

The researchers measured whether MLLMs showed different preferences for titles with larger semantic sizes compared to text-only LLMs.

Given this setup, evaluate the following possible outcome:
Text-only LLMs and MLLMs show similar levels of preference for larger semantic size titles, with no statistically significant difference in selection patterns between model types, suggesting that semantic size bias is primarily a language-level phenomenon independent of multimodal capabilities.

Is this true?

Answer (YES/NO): NO